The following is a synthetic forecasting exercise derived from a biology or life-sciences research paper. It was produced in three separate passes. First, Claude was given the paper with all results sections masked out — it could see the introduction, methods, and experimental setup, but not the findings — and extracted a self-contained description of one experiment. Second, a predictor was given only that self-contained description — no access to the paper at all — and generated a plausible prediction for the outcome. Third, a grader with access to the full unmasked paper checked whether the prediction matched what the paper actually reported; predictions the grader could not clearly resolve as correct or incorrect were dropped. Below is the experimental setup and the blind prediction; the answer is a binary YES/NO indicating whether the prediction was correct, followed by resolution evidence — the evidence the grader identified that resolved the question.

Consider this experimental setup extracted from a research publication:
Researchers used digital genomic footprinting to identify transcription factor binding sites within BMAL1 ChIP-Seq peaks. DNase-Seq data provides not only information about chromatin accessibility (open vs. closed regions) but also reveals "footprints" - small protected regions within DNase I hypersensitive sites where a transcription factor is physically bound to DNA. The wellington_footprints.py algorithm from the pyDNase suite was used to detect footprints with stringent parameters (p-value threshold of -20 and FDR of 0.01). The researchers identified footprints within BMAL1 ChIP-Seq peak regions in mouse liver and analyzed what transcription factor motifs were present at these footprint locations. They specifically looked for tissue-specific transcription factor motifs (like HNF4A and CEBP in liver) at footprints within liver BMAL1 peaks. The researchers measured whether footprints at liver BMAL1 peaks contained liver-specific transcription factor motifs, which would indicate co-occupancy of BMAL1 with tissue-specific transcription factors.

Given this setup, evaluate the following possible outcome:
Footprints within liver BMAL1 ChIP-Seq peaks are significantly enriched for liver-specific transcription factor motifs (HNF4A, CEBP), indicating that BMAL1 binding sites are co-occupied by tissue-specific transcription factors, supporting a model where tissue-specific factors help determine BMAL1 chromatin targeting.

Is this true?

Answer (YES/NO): YES